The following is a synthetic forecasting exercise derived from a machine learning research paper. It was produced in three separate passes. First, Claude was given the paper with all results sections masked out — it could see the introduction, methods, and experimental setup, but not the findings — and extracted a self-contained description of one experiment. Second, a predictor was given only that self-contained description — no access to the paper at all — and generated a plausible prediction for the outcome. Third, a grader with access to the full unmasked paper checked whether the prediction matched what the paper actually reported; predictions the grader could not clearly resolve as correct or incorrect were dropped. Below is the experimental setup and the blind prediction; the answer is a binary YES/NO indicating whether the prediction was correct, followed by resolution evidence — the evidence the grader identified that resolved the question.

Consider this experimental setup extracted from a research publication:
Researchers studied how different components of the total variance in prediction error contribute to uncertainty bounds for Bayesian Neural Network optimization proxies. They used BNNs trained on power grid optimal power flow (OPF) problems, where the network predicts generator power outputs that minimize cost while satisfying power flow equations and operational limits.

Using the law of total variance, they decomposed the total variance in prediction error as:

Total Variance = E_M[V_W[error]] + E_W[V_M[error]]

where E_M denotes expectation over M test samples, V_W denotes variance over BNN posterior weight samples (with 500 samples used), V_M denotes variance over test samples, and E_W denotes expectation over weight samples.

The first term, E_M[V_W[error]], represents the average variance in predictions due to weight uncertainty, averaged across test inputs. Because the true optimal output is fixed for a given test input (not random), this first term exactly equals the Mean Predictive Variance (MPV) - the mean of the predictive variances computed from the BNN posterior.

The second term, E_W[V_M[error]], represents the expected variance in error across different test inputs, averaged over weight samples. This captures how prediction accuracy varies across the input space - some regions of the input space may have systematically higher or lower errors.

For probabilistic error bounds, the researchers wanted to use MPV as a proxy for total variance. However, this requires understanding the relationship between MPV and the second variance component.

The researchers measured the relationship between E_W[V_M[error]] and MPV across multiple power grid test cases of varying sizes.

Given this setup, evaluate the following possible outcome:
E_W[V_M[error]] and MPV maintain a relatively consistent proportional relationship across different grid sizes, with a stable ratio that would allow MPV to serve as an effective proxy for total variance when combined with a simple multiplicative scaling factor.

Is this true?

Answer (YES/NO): YES